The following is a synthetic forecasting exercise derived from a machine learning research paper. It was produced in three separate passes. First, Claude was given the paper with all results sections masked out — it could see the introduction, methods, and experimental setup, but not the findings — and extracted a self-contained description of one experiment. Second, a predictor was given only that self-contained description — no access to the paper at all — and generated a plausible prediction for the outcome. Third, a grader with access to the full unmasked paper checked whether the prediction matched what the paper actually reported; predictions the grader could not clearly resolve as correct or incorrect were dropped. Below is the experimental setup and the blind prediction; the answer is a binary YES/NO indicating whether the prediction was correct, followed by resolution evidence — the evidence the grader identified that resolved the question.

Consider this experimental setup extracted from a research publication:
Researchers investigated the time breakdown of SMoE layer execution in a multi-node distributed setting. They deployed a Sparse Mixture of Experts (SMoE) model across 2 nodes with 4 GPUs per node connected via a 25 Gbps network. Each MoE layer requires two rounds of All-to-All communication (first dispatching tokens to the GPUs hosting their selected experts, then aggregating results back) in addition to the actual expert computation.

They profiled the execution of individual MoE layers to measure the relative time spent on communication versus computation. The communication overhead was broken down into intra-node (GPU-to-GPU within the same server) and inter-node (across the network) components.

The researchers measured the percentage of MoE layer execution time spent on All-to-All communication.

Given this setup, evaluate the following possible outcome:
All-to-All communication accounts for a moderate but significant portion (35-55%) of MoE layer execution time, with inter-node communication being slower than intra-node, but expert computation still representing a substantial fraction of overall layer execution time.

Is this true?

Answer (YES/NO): NO